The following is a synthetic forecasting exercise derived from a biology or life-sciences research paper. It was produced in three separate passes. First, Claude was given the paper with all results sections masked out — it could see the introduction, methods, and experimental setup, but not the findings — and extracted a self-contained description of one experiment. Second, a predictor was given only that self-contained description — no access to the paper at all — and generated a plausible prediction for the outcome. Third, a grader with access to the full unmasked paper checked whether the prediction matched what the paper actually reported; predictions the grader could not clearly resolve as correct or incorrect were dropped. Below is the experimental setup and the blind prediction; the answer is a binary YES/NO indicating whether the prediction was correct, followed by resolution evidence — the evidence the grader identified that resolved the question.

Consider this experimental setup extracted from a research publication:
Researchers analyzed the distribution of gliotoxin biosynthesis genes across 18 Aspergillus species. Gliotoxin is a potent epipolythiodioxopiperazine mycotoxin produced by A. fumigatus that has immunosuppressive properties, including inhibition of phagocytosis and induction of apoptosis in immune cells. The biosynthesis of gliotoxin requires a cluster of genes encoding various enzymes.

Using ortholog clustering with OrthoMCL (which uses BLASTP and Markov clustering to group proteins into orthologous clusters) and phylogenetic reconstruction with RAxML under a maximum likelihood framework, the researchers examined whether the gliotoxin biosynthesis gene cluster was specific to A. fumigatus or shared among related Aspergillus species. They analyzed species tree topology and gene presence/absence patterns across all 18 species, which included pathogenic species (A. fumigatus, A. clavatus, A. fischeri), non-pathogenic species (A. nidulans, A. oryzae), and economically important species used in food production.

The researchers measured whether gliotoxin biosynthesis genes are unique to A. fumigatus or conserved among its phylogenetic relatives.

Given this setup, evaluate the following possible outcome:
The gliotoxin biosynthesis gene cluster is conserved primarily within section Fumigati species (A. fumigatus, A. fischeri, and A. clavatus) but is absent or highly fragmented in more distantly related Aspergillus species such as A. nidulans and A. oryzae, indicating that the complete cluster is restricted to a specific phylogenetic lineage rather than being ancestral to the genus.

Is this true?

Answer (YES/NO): NO